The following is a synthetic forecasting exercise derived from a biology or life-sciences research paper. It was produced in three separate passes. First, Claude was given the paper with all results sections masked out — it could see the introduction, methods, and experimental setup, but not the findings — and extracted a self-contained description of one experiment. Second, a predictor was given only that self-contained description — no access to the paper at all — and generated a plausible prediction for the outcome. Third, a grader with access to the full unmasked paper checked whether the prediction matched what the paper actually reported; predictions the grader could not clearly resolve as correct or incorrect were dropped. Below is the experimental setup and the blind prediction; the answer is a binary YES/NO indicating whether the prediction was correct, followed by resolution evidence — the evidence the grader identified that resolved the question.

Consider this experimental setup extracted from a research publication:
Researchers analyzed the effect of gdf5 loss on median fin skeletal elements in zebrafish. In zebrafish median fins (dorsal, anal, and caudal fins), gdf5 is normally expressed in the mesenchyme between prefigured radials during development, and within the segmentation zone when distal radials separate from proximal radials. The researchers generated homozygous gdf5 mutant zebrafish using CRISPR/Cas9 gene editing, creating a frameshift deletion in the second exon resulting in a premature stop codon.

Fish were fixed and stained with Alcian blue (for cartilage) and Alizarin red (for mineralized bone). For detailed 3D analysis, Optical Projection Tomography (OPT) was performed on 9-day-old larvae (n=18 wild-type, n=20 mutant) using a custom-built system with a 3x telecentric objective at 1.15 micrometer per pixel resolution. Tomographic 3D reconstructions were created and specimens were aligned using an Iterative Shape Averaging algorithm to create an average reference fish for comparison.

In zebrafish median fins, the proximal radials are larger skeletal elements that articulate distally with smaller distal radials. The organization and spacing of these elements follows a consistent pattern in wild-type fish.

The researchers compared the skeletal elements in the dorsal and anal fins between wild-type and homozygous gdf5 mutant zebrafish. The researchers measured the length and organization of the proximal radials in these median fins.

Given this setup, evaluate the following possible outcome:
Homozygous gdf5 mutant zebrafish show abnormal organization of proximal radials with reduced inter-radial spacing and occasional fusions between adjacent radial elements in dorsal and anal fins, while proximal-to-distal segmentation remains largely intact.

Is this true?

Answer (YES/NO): NO